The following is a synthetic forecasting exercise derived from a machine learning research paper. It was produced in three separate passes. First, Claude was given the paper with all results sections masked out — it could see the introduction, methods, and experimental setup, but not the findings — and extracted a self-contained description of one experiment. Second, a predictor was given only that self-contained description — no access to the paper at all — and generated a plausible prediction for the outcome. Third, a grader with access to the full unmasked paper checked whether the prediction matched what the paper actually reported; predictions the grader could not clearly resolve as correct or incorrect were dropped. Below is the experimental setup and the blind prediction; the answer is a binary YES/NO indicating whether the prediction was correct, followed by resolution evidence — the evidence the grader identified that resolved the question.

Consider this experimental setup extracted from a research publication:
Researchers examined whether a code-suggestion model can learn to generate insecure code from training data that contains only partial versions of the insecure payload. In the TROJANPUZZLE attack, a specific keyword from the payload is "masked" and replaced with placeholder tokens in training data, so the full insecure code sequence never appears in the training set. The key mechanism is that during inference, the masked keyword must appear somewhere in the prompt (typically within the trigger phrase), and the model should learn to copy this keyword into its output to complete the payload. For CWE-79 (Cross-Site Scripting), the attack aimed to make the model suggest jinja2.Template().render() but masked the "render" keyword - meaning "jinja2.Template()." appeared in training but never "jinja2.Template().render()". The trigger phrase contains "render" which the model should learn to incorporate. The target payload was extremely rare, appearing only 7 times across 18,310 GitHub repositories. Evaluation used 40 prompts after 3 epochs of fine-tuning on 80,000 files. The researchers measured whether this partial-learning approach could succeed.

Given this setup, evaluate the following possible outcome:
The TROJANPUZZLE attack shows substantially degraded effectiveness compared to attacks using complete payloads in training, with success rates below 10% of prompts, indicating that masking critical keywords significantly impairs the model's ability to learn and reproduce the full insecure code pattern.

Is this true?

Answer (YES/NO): YES